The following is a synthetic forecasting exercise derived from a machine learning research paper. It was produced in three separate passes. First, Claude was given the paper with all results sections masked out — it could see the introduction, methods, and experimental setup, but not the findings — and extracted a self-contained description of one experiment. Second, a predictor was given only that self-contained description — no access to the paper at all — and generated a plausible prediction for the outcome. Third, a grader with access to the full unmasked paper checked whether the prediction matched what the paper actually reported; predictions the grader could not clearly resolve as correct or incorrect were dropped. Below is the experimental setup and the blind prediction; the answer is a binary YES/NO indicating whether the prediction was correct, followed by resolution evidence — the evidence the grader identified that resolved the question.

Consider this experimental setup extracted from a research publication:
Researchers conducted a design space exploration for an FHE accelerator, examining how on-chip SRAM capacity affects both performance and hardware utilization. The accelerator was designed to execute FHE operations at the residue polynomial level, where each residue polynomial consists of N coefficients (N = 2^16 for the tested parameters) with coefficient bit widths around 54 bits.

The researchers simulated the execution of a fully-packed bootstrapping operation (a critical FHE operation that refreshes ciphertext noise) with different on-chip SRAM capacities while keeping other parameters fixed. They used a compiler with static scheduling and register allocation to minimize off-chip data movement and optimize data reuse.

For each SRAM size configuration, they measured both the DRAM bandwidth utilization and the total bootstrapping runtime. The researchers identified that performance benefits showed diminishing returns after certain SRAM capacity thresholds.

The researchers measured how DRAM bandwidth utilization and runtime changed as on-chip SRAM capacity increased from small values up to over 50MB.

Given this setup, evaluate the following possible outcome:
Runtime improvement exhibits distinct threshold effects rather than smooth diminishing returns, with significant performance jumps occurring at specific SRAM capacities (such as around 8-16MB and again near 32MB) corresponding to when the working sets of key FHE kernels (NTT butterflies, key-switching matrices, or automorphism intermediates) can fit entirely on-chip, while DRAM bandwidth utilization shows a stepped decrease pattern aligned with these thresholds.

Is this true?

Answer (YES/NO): NO